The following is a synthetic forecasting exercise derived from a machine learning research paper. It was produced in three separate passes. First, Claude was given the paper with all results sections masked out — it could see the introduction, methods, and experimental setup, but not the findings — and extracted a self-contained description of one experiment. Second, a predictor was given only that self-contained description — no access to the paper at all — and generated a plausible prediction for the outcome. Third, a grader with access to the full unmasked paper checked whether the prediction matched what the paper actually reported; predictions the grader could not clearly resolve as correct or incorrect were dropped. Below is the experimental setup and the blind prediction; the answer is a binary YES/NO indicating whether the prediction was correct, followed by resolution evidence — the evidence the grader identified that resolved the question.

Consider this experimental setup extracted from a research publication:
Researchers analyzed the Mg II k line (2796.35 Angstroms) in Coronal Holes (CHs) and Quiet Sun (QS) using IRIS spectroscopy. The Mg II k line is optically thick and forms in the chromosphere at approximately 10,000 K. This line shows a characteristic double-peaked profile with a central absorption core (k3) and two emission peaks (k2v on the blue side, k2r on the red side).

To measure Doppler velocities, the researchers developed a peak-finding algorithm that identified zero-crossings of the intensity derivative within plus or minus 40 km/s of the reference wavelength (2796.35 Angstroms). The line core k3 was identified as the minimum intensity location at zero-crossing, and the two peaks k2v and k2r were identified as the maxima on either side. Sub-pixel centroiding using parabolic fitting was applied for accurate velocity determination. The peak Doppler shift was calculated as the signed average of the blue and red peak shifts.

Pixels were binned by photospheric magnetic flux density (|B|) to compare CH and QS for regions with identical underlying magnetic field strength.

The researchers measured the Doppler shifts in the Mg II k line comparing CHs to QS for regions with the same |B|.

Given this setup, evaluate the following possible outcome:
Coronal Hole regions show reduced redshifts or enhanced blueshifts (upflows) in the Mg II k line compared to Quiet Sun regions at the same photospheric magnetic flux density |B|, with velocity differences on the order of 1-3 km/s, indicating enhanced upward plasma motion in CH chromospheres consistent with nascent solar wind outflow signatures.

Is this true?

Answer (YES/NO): NO